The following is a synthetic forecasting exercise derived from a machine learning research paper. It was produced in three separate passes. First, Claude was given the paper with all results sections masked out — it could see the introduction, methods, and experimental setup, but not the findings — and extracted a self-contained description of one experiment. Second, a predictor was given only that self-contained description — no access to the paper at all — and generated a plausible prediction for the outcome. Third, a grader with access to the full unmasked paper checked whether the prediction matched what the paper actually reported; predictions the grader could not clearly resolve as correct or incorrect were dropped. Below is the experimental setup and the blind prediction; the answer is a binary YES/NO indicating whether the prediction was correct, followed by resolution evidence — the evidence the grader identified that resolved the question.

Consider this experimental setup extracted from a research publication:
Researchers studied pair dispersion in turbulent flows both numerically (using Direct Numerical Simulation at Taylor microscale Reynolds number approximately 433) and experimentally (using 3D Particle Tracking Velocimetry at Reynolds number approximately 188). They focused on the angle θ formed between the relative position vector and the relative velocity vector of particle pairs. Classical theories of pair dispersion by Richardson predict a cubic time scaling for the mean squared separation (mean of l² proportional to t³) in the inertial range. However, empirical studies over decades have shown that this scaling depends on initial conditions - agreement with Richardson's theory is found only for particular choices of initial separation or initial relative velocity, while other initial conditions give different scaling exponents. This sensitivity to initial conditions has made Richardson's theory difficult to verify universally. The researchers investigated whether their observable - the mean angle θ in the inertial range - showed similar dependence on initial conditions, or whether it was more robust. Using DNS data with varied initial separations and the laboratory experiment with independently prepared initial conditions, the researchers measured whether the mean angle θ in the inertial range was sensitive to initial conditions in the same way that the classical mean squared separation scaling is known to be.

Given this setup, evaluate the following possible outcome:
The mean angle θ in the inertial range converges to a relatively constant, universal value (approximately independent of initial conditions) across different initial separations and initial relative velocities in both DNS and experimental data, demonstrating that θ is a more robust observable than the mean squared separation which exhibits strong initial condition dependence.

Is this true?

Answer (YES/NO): YES